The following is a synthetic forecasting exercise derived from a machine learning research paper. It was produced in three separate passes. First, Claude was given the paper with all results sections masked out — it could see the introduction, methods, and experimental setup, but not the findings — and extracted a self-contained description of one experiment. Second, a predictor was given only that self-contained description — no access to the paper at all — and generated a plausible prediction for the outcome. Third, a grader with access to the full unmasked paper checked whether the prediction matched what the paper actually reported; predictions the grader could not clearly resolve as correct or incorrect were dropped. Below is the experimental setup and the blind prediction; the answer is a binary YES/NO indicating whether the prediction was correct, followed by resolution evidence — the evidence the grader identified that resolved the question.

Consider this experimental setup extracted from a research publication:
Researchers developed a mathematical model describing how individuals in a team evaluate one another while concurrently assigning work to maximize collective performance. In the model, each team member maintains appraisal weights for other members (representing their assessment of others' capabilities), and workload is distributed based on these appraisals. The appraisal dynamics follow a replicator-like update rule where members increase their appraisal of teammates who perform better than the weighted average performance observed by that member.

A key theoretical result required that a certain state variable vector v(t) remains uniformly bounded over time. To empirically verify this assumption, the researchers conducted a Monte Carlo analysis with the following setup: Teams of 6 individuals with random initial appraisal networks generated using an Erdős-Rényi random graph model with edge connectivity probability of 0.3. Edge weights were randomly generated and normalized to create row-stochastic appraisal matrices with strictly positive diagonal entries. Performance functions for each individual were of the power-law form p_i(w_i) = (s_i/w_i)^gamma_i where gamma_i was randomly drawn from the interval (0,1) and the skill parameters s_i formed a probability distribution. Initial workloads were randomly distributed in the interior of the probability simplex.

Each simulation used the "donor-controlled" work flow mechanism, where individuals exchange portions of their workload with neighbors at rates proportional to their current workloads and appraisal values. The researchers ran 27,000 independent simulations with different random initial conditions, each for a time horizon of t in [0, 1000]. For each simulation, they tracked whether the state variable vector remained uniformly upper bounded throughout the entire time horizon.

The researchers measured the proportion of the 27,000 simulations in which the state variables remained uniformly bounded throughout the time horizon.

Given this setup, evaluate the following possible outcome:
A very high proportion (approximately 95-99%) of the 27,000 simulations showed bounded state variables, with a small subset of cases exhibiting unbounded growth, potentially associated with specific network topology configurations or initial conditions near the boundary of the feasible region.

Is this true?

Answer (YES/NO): NO